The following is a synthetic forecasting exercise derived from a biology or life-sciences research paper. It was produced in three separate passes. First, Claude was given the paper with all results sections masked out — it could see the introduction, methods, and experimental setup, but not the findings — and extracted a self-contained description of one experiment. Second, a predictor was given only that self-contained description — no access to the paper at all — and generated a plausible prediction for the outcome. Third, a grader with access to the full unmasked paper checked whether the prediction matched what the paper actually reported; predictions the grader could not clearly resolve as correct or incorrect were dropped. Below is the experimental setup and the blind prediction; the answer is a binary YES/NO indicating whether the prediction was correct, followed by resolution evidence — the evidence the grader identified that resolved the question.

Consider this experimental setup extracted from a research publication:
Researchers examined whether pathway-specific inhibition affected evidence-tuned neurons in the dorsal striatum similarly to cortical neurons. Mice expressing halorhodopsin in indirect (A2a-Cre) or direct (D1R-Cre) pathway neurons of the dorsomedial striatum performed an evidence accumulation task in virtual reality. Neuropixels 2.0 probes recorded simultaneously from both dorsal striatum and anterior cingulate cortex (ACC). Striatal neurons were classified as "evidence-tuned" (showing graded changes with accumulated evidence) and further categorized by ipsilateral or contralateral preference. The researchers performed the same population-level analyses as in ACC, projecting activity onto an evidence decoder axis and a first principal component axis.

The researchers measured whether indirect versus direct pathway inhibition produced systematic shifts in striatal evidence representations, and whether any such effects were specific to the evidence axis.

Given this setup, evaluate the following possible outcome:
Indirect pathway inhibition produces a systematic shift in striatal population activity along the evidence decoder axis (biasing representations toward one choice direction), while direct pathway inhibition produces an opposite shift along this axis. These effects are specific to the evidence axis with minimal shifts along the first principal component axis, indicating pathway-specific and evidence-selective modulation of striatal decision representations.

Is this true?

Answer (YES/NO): YES